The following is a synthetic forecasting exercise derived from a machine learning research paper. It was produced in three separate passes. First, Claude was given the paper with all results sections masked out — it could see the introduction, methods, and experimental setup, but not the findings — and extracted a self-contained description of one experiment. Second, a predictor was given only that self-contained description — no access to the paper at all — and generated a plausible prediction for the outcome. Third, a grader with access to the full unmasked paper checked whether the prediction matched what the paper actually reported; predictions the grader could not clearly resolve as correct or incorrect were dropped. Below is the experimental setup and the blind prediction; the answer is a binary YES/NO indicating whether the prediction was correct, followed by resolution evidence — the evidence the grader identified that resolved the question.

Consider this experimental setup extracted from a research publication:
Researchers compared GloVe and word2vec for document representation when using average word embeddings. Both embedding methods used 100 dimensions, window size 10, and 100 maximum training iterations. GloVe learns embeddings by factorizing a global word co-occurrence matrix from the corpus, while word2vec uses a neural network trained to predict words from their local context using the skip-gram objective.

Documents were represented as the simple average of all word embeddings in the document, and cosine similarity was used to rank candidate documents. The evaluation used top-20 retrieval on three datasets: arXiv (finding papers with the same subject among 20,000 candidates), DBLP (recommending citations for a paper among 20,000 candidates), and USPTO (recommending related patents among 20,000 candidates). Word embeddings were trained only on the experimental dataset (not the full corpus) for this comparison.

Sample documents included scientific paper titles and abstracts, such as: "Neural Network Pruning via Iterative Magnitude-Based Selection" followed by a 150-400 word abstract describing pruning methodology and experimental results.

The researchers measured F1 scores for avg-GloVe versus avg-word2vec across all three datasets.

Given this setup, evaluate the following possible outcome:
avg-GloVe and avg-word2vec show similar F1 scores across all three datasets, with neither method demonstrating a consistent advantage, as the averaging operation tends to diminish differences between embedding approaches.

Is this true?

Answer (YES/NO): NO